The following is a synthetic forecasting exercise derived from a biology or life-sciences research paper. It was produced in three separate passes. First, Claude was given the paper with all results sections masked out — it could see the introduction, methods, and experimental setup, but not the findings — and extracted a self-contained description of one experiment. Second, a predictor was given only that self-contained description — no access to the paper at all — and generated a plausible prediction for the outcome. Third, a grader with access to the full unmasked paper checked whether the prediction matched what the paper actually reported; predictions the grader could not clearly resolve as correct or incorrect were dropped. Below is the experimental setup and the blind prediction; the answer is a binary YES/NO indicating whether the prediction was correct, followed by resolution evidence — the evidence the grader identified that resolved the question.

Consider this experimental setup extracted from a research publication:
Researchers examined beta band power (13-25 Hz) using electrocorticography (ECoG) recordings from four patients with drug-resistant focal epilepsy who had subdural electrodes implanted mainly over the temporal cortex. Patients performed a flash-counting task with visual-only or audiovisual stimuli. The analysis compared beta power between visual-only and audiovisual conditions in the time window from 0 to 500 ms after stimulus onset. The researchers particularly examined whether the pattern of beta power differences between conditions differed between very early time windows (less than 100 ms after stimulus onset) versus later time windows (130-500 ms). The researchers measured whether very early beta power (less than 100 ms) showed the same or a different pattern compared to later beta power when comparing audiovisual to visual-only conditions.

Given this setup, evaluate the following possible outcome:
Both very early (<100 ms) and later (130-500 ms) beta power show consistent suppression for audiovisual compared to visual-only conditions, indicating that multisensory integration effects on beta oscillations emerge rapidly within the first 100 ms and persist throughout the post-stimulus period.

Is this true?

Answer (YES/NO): NO